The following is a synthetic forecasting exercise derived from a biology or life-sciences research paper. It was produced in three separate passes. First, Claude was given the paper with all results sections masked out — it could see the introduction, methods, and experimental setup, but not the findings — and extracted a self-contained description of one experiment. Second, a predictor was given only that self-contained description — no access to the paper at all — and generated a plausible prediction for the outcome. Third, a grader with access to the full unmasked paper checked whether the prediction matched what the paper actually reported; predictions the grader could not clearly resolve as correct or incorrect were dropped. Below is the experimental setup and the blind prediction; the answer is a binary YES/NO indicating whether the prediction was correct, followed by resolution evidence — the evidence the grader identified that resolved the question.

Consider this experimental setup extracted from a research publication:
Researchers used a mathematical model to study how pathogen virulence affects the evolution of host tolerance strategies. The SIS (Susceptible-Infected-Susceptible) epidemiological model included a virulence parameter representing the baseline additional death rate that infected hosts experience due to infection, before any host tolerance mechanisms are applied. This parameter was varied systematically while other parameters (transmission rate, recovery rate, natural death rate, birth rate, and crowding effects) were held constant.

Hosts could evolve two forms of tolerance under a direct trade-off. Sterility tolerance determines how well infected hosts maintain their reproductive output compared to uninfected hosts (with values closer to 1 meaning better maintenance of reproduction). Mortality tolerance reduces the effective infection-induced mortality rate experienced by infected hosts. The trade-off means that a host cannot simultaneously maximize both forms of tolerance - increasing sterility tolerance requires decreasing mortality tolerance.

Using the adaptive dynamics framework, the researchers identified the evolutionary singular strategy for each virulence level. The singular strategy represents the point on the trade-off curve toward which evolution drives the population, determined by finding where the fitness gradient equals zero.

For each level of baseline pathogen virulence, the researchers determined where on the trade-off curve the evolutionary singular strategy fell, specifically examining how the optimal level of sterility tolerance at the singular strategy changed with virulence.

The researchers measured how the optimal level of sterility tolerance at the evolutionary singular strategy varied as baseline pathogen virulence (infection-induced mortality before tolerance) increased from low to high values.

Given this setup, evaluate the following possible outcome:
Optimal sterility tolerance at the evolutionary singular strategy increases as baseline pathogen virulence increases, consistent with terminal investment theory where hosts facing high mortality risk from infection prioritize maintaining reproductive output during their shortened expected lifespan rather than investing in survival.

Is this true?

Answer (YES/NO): NO